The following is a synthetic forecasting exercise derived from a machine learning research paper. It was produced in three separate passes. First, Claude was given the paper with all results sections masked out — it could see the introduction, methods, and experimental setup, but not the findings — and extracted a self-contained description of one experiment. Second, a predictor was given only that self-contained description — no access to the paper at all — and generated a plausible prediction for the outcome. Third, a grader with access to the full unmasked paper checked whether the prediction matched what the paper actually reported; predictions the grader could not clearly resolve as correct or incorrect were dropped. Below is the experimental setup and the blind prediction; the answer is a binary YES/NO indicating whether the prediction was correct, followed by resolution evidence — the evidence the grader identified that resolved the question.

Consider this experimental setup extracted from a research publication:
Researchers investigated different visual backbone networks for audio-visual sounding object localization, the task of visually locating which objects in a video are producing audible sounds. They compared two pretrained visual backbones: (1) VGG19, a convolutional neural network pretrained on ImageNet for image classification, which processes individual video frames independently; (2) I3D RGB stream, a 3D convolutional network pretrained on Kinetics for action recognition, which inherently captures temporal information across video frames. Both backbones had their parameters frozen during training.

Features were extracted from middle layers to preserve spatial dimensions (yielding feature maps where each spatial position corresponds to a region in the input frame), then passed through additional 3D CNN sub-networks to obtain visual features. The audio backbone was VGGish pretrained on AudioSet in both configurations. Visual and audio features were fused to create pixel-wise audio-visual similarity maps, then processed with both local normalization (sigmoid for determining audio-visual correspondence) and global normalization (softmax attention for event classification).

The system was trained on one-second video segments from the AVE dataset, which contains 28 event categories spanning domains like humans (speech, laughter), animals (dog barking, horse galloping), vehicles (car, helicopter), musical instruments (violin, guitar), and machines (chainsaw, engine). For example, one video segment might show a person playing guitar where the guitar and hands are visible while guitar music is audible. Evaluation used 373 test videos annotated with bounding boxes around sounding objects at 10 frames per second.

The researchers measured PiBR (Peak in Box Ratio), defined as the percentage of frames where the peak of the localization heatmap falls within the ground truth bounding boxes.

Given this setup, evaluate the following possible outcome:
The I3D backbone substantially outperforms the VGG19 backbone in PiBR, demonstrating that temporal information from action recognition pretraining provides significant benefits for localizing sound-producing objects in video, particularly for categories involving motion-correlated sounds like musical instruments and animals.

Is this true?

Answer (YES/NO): NO